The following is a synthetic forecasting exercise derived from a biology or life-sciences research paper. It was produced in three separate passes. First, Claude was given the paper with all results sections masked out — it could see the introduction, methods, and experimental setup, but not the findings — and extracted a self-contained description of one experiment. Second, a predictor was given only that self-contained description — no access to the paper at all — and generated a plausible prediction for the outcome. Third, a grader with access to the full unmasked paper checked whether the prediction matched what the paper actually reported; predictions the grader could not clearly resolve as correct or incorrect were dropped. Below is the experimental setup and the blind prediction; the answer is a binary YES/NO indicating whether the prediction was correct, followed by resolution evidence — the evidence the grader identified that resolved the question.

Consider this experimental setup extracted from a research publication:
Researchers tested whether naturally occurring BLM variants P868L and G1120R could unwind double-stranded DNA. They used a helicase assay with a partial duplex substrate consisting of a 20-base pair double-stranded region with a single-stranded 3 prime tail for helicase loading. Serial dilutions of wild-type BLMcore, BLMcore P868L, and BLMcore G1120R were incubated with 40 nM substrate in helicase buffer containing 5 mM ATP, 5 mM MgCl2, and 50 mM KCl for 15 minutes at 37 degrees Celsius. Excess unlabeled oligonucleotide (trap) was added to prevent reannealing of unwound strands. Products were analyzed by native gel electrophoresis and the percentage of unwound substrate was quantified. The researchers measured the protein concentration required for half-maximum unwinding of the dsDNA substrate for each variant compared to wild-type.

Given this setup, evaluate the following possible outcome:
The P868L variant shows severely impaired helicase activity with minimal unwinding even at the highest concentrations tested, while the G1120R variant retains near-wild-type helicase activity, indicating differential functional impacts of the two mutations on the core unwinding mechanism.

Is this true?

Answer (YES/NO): NO